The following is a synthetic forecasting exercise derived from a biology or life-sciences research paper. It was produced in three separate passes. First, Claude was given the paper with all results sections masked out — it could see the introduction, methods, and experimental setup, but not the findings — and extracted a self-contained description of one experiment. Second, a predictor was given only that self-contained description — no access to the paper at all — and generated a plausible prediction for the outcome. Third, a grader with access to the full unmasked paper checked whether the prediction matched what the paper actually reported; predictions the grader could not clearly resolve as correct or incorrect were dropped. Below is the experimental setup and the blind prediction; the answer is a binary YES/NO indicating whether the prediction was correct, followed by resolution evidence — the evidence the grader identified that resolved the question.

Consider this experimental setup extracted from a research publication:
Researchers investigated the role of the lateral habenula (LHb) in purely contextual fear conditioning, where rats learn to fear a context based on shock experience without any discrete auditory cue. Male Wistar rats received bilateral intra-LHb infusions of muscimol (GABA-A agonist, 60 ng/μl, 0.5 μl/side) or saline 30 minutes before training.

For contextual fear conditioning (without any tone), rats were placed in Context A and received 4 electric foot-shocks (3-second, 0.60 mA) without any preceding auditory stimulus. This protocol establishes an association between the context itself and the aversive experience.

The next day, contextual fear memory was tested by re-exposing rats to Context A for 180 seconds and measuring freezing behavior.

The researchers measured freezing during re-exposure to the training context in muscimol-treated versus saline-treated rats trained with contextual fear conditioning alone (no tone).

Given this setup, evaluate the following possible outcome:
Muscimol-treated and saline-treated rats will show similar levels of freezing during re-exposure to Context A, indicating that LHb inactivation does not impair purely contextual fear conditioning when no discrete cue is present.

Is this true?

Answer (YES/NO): NO